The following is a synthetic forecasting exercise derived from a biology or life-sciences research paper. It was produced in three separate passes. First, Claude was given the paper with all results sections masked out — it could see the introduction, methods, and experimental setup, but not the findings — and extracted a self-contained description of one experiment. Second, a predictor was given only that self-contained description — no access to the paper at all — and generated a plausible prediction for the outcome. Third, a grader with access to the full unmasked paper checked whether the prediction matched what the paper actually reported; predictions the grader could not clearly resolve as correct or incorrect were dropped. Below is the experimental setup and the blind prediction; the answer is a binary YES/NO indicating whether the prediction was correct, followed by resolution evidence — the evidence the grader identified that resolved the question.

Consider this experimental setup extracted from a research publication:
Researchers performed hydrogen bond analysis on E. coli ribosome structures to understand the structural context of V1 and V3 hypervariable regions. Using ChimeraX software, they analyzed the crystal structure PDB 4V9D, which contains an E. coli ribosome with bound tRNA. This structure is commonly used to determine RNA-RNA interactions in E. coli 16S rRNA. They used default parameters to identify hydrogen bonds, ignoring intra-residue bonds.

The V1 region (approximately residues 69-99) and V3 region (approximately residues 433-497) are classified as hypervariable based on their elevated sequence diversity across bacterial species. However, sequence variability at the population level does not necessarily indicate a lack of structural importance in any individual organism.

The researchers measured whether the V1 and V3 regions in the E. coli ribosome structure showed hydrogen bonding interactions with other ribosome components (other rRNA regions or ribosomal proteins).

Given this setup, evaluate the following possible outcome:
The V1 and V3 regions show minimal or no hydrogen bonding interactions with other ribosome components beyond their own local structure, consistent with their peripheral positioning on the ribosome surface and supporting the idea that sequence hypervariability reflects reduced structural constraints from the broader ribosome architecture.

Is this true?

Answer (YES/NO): NO